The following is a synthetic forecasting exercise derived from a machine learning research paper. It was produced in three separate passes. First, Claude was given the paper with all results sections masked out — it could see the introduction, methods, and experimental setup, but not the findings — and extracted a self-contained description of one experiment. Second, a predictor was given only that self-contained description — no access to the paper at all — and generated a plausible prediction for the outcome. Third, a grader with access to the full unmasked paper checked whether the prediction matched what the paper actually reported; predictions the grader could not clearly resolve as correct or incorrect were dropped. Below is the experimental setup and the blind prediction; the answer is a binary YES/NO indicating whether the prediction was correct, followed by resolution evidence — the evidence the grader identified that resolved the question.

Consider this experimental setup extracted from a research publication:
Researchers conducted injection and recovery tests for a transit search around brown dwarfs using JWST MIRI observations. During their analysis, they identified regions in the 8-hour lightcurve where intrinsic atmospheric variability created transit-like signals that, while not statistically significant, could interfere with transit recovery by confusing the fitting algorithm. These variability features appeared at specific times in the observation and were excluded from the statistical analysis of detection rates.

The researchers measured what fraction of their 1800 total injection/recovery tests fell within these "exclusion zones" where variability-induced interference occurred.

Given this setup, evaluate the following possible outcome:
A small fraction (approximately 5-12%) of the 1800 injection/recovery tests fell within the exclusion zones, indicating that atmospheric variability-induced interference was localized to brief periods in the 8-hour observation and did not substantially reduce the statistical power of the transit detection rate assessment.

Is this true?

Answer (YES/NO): NO